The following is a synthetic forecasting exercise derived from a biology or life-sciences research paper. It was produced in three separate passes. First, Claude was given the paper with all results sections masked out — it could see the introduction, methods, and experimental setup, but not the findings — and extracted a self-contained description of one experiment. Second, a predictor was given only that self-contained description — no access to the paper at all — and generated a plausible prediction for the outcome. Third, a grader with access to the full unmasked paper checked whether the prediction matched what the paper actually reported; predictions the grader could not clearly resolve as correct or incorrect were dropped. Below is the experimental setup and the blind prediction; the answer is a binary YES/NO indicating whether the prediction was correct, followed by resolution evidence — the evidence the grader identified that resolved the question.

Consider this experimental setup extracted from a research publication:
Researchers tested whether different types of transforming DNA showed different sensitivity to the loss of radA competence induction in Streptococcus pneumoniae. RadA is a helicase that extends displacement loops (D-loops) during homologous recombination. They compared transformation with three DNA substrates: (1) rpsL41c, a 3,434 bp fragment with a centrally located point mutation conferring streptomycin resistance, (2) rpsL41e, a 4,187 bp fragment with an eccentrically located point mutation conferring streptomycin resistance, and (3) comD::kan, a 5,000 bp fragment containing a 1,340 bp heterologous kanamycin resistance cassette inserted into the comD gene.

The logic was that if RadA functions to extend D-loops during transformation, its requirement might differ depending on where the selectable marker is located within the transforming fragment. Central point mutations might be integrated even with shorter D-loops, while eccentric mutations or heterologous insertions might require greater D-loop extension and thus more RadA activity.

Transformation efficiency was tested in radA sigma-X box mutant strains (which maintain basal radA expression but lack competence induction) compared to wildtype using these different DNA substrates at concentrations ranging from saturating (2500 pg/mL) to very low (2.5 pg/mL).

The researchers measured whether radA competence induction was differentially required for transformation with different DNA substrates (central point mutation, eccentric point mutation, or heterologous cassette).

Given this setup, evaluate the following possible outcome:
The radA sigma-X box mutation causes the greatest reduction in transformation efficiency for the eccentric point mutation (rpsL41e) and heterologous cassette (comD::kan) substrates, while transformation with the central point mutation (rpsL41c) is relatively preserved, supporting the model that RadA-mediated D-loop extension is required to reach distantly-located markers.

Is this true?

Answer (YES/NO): NO